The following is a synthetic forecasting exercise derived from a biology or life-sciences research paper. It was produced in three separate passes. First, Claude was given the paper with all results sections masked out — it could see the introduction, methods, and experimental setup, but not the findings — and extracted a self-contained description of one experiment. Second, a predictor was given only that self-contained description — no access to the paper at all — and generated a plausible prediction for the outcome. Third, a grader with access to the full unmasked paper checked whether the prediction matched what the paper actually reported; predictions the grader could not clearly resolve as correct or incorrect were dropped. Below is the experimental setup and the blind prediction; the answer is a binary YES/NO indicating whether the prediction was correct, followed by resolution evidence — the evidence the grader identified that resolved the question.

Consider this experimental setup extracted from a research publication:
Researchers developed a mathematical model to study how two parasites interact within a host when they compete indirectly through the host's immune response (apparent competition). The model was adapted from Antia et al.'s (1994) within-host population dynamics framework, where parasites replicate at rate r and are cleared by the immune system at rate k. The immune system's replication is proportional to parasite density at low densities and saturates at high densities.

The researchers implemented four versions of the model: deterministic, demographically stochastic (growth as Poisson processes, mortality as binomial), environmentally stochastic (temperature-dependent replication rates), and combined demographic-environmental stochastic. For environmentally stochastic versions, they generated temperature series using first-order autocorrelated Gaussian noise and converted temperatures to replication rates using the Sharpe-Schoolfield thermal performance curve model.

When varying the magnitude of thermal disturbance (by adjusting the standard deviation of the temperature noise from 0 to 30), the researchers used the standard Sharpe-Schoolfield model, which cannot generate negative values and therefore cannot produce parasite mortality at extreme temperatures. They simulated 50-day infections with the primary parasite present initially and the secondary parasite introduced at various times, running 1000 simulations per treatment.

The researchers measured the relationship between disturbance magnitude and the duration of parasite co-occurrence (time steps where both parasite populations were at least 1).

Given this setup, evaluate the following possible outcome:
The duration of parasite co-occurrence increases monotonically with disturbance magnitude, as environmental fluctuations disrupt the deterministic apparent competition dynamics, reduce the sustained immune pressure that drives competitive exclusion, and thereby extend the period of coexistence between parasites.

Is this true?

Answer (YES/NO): NO